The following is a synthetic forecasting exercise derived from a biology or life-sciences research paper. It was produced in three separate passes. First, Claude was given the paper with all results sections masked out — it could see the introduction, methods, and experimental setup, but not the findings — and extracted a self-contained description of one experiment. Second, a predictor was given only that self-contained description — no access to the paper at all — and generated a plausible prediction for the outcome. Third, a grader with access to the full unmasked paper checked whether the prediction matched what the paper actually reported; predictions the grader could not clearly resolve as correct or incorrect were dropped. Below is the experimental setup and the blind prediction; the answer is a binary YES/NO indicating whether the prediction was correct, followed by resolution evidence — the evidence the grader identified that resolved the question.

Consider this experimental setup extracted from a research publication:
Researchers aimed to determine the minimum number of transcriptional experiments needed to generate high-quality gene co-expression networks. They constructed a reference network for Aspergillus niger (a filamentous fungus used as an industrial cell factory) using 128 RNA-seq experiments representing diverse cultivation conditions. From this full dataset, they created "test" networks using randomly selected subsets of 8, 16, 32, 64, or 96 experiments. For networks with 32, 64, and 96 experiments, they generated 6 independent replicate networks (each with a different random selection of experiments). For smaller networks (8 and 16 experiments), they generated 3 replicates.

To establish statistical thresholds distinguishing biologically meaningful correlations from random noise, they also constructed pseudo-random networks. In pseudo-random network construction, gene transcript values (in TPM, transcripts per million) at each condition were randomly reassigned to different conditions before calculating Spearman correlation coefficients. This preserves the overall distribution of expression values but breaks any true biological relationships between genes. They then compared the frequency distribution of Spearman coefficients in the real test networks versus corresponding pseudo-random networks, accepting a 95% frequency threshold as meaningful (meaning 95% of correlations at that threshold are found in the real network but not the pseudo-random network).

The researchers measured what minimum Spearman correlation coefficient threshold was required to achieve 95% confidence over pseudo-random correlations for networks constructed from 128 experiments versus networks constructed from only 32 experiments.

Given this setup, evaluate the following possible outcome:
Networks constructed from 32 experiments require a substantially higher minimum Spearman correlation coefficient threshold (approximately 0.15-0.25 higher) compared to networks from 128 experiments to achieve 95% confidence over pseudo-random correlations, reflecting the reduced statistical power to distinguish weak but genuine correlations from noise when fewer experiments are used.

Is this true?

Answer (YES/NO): NO